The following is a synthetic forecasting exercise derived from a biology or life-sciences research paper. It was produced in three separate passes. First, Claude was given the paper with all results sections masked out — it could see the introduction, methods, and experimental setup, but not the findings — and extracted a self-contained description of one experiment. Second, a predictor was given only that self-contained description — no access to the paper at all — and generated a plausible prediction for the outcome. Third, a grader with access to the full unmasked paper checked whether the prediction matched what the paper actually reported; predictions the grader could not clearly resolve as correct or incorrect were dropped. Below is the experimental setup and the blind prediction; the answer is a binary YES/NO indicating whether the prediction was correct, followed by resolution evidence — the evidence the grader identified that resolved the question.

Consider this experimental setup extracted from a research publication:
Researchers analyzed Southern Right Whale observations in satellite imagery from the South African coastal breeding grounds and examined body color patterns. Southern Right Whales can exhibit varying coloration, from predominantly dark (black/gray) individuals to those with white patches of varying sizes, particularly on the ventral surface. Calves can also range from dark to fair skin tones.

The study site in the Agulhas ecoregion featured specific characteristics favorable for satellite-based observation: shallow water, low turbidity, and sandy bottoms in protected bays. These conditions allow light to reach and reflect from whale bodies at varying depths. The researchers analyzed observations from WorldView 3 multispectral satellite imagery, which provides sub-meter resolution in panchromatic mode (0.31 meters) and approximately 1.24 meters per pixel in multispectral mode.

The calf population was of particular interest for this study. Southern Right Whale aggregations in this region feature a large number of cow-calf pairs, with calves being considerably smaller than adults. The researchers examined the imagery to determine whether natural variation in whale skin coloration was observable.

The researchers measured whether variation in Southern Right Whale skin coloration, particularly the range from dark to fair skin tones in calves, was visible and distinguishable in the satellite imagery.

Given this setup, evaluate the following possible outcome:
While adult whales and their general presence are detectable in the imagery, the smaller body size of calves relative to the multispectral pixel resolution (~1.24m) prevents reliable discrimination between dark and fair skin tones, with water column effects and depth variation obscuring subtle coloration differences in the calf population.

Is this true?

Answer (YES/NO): NO